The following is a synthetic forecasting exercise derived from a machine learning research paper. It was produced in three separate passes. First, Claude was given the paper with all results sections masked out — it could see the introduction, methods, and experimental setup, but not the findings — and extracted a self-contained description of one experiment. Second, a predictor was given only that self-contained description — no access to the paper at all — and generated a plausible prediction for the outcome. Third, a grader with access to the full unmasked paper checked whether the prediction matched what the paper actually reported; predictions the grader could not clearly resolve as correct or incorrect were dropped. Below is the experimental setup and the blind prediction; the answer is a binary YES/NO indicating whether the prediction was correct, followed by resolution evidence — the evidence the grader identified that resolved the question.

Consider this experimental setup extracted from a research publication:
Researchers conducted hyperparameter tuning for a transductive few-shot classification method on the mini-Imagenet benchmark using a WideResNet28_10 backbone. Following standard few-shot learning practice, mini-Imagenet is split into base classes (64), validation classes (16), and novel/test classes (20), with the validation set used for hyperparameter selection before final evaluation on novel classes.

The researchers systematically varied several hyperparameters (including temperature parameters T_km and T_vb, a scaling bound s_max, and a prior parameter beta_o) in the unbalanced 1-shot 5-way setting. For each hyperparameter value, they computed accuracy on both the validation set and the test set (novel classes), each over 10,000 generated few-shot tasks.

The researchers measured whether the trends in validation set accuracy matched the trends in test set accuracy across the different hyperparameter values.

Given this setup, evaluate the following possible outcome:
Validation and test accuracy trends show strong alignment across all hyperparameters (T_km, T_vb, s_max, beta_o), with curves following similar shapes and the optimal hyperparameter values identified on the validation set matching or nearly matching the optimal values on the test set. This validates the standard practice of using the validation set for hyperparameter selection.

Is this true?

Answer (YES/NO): YES